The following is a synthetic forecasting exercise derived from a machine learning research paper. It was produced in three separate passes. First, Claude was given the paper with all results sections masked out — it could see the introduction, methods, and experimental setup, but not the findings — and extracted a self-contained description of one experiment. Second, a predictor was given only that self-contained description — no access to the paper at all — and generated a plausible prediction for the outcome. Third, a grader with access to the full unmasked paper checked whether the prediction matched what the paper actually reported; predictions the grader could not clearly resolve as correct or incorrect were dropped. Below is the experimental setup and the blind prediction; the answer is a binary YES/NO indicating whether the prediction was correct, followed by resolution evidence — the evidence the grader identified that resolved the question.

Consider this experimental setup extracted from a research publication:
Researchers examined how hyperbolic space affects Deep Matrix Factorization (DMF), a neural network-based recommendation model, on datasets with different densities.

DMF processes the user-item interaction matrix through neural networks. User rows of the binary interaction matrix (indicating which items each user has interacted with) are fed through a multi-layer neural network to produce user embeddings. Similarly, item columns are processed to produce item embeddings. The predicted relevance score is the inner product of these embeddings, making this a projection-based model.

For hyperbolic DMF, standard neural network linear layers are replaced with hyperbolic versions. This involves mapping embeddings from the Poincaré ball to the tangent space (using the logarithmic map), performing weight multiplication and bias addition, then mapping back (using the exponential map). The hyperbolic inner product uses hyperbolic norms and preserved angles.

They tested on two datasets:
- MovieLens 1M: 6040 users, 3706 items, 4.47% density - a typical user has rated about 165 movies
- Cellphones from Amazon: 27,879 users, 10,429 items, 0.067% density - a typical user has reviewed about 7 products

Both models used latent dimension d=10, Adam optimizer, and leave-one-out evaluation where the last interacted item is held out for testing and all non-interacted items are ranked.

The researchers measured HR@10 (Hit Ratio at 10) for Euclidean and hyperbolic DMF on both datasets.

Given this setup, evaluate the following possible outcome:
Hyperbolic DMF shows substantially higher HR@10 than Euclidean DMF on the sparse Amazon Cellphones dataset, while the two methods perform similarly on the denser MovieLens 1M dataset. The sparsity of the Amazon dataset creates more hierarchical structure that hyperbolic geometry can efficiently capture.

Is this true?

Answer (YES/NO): NO